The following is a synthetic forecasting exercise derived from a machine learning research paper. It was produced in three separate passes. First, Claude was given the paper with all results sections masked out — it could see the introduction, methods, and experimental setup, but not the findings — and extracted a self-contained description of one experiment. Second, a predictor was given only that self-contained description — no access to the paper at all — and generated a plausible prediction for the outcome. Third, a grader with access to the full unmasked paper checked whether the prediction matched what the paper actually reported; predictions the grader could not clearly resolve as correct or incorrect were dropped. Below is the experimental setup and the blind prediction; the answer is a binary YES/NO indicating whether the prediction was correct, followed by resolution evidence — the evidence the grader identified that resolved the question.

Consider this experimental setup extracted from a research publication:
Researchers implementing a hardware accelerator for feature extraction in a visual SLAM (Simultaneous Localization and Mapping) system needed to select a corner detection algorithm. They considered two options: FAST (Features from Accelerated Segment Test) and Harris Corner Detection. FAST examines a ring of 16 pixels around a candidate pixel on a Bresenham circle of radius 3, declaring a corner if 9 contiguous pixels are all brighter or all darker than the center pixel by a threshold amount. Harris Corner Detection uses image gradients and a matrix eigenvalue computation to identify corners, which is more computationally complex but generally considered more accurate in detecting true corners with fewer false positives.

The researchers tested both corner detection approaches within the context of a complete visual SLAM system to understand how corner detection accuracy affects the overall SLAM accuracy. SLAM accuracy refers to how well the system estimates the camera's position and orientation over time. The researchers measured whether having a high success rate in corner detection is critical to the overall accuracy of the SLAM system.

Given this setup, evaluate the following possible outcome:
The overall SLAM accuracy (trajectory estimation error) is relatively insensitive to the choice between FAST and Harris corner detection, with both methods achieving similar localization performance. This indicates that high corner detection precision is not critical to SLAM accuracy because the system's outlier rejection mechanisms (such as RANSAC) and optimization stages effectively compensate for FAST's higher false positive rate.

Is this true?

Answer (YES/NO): YES